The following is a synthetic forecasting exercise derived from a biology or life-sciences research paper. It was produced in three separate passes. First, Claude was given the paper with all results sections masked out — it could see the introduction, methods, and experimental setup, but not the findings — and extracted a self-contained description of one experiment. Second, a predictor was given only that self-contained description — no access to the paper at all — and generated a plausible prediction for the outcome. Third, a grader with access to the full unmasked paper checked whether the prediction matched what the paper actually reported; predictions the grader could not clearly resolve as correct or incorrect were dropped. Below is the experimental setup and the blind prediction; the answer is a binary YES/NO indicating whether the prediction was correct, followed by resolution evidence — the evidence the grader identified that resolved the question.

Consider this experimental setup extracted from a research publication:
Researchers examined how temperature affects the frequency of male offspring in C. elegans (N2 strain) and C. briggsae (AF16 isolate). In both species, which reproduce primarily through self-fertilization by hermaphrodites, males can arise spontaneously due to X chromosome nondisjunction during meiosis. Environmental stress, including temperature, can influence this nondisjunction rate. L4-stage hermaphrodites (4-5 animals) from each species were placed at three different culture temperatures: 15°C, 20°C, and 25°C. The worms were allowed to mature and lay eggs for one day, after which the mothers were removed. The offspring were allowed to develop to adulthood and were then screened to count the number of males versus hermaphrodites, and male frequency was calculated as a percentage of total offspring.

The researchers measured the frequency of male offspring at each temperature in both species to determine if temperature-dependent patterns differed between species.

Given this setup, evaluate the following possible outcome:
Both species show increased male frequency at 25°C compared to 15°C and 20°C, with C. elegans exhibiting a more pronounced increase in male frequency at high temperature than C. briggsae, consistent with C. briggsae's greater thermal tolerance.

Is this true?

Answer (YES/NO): NO